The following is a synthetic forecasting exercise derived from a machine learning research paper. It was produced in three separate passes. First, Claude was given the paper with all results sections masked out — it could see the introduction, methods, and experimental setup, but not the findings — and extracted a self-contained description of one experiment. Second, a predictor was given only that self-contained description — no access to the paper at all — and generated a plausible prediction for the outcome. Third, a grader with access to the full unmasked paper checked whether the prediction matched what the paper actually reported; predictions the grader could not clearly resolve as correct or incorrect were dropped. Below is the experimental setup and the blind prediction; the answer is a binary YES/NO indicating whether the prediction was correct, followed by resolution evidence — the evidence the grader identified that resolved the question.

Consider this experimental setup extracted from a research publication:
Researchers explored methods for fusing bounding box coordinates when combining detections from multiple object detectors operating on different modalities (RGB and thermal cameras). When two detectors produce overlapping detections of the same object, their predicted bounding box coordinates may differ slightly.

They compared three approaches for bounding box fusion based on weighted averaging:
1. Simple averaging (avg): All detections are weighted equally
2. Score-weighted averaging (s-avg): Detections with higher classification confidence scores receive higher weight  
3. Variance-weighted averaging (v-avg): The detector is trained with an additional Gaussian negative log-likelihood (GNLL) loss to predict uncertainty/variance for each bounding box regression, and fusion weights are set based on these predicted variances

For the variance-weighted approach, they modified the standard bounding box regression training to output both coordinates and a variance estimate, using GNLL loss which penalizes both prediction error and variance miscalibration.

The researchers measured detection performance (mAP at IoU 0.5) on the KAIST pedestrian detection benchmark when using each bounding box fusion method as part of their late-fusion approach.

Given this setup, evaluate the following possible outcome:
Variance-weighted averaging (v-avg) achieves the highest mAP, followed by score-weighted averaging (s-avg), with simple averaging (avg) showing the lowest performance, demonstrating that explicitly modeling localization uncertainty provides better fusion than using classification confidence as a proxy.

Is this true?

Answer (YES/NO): NO